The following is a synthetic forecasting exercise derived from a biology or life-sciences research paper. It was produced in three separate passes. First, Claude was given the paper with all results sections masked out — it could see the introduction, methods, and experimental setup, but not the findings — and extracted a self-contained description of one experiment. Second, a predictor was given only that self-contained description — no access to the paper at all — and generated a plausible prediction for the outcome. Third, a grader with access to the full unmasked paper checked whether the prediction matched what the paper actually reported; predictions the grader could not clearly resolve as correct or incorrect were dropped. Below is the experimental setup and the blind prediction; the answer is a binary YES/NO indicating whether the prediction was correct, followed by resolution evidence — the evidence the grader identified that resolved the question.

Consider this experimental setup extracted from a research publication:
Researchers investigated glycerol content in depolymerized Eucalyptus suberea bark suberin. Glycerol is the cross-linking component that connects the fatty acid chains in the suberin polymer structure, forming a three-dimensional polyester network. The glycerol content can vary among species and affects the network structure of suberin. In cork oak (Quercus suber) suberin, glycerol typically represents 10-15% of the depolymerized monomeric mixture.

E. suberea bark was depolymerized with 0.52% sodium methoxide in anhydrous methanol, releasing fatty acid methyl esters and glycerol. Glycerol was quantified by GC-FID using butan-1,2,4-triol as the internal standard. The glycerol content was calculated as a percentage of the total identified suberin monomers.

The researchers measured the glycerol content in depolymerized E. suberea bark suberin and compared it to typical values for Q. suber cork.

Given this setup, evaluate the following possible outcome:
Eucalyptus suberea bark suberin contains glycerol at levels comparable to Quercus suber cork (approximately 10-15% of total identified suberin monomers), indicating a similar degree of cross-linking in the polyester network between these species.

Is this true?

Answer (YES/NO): YES